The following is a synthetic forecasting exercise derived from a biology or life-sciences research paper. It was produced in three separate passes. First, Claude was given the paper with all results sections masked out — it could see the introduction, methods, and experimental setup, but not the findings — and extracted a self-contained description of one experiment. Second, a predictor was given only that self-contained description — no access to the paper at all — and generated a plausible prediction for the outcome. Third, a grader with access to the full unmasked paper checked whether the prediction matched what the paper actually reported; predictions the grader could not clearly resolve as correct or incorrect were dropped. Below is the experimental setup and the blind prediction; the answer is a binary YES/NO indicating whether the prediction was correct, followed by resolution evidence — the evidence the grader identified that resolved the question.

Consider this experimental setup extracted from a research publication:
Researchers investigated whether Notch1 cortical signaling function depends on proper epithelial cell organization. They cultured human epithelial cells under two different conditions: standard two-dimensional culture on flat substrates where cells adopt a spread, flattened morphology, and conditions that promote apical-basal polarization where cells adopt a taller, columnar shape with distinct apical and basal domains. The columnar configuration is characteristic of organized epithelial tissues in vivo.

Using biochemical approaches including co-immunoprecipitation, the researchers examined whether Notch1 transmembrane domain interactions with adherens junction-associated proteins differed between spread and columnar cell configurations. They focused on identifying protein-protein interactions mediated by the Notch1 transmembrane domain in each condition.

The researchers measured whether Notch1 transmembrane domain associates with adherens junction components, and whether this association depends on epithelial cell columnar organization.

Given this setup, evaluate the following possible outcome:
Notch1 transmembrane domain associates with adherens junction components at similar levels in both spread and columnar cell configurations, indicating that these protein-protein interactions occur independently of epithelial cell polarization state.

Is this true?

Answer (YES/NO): NO